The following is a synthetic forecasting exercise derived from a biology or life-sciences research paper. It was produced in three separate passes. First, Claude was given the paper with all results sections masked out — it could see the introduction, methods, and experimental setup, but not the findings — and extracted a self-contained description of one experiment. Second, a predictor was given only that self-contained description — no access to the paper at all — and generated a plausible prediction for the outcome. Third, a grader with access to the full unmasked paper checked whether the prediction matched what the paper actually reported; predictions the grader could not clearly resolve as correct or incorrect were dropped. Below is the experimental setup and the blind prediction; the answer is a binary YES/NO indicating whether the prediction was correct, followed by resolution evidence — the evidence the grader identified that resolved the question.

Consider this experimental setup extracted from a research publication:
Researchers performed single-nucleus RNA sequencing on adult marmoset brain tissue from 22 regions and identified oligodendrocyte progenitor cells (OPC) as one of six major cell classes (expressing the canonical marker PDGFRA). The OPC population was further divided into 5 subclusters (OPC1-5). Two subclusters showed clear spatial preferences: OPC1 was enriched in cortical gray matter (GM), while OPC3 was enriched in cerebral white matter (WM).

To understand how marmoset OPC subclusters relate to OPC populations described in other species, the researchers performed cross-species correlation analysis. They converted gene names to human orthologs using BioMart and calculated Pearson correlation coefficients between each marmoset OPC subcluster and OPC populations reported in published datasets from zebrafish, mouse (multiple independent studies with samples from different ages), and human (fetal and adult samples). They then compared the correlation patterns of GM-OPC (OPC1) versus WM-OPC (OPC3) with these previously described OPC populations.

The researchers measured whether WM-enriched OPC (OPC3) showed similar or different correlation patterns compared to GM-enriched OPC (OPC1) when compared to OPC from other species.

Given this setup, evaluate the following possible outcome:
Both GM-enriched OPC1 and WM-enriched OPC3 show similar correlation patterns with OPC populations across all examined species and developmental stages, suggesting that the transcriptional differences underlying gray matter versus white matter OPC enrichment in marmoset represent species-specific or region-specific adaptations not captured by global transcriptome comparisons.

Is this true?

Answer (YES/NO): NO